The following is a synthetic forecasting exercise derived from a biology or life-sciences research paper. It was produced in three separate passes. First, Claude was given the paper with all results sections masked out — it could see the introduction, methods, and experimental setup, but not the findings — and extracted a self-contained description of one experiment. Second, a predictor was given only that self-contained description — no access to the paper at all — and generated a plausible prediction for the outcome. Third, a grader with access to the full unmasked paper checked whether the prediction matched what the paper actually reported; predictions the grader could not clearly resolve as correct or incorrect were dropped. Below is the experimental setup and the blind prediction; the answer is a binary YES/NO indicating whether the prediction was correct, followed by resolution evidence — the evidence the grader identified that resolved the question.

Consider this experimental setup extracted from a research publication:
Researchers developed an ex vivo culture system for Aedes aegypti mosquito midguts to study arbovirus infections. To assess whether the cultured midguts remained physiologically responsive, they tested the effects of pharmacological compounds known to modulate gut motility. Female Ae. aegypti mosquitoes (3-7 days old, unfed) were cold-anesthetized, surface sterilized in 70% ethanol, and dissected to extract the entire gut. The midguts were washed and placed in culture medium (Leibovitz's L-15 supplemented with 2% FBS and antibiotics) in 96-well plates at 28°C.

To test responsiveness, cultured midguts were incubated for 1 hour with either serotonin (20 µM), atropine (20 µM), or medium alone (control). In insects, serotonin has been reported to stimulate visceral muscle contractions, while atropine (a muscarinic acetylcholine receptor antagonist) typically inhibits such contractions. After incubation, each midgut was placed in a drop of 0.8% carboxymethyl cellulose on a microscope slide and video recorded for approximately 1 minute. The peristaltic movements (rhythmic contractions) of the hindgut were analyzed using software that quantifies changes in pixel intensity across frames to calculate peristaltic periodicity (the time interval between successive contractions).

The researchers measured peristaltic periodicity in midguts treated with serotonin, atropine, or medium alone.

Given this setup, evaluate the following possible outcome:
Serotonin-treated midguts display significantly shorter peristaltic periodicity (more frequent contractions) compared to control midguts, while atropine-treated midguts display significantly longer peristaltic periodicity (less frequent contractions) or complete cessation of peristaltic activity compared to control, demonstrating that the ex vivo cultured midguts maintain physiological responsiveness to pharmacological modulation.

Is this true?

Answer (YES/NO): NO